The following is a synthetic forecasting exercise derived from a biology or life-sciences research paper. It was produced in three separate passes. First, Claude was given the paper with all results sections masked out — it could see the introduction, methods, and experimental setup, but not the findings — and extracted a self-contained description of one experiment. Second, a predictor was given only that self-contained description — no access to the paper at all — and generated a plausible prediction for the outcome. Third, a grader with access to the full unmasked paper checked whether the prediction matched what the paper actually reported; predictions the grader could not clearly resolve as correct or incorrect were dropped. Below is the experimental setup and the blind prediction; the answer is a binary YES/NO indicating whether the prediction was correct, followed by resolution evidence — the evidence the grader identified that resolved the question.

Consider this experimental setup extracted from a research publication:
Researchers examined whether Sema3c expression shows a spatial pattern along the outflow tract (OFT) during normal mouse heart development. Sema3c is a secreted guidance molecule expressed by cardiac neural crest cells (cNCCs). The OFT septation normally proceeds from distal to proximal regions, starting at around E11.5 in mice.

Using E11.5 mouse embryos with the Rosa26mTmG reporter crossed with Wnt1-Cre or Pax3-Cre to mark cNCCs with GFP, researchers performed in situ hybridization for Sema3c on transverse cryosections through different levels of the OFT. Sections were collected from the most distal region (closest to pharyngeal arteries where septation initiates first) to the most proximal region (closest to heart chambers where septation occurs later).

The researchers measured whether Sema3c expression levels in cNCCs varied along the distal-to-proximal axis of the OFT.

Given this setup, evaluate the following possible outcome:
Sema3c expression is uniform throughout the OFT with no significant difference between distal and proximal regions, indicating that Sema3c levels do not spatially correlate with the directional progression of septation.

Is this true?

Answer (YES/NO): NO